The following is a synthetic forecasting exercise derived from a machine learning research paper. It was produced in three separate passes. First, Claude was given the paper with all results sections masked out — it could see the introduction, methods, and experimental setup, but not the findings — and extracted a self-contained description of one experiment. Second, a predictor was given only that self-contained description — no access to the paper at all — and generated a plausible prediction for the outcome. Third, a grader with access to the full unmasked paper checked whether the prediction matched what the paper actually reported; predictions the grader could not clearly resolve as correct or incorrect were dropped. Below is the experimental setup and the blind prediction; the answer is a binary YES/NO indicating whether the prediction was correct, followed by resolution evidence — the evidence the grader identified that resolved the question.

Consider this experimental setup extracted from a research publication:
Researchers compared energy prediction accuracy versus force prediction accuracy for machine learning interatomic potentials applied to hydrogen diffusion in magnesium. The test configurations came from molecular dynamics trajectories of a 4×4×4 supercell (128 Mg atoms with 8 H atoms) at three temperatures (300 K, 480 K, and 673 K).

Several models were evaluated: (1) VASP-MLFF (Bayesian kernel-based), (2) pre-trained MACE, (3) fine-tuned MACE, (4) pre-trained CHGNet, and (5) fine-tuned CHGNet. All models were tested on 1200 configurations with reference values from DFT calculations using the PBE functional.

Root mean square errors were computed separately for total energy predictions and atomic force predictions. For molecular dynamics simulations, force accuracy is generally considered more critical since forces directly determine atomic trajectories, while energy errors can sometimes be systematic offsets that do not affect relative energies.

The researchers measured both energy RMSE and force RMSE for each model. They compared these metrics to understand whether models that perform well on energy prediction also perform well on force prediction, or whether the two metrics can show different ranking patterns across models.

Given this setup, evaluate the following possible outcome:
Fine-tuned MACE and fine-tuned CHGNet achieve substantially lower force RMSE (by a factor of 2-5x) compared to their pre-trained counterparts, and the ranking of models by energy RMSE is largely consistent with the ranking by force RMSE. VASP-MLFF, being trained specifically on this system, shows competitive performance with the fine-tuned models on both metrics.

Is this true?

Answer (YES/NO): NO